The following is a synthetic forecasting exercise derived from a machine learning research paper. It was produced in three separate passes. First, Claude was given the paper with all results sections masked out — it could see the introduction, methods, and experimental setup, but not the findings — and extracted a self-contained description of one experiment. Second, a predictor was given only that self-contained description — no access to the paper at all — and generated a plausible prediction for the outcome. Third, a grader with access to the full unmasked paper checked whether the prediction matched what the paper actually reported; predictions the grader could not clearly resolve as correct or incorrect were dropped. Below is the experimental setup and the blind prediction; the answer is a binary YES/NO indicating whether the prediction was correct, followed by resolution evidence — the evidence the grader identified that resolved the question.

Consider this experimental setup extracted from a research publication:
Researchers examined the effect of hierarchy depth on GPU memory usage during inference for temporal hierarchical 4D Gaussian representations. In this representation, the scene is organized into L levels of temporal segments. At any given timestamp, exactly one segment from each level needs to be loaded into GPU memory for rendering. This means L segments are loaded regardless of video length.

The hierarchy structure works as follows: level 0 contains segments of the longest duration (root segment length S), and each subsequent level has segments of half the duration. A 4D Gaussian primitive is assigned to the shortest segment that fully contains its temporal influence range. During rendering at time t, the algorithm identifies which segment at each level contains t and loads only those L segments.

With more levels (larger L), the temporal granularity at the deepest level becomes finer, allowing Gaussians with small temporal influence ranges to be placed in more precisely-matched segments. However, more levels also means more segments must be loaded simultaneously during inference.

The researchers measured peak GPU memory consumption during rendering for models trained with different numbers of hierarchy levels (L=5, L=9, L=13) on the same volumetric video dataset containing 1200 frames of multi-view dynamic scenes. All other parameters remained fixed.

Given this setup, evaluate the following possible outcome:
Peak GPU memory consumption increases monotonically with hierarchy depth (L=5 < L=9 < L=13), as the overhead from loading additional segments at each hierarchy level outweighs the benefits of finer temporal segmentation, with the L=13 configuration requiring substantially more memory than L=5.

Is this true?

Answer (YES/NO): NO